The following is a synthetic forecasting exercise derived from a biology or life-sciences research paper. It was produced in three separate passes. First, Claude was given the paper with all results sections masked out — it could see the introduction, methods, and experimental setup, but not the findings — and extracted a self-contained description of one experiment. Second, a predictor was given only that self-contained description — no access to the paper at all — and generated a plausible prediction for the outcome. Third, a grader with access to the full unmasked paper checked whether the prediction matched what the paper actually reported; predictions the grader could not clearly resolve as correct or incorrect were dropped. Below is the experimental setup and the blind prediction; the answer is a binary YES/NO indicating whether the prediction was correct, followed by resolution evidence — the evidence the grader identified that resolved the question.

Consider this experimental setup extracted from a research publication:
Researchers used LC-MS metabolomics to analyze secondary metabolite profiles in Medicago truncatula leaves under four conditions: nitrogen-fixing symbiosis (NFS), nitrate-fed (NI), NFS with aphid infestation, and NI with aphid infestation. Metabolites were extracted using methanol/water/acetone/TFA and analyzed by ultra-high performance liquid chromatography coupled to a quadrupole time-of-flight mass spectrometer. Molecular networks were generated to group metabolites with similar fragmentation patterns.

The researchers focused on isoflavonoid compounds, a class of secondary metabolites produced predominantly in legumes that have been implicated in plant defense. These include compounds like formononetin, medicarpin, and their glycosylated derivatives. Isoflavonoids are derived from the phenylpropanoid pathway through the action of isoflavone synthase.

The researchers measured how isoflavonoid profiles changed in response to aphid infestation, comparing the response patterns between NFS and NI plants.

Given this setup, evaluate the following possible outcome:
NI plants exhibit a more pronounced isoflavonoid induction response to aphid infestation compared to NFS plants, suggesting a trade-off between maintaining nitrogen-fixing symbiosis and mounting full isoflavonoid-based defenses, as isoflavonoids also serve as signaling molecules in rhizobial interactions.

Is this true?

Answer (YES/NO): NO